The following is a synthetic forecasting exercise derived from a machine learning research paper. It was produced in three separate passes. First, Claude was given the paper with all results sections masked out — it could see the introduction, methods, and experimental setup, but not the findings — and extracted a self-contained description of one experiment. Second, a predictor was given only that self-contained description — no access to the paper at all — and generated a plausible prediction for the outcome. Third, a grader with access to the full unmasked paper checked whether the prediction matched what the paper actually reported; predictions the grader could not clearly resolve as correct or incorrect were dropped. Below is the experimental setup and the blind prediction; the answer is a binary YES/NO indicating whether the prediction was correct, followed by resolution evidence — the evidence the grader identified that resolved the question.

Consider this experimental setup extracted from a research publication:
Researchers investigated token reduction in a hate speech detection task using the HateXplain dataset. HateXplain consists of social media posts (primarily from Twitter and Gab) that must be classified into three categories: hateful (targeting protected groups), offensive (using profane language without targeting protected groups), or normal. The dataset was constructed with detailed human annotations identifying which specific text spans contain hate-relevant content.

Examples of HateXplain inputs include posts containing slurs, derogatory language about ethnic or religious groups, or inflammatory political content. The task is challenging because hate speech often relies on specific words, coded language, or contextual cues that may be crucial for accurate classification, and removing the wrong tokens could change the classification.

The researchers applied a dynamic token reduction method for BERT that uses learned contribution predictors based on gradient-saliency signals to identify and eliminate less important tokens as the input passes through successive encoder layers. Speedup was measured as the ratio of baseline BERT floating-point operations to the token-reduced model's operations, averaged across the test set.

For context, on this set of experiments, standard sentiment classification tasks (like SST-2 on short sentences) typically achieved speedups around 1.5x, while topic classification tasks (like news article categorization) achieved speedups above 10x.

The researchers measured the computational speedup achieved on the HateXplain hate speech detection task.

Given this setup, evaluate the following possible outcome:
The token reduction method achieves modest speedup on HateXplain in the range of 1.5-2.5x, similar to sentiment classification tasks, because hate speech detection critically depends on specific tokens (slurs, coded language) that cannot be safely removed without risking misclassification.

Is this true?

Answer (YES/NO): NO